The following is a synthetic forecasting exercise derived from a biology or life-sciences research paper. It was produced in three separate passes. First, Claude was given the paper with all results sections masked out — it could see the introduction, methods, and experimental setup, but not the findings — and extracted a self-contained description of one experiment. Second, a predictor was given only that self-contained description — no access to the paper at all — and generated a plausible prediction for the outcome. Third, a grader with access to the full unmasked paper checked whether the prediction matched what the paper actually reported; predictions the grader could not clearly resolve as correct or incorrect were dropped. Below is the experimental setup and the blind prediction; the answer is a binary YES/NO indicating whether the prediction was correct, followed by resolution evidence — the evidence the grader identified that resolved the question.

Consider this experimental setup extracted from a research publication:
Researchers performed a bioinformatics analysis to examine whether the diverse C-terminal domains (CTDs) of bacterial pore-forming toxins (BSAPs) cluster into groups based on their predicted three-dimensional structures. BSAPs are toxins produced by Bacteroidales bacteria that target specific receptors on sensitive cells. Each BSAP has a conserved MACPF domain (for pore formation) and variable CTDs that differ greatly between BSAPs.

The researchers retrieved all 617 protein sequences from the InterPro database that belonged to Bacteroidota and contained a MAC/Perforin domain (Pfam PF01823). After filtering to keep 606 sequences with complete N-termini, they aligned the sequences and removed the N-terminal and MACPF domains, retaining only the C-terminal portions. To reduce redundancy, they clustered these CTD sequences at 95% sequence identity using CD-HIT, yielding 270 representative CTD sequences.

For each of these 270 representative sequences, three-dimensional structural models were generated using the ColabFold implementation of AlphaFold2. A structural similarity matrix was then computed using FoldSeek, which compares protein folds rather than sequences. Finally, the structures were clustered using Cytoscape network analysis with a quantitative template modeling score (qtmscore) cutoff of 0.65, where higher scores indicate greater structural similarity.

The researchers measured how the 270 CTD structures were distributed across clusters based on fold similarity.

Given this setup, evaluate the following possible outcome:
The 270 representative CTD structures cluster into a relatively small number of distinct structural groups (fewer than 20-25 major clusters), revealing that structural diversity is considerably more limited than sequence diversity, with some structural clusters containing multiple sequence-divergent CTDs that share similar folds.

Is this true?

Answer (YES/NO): YES